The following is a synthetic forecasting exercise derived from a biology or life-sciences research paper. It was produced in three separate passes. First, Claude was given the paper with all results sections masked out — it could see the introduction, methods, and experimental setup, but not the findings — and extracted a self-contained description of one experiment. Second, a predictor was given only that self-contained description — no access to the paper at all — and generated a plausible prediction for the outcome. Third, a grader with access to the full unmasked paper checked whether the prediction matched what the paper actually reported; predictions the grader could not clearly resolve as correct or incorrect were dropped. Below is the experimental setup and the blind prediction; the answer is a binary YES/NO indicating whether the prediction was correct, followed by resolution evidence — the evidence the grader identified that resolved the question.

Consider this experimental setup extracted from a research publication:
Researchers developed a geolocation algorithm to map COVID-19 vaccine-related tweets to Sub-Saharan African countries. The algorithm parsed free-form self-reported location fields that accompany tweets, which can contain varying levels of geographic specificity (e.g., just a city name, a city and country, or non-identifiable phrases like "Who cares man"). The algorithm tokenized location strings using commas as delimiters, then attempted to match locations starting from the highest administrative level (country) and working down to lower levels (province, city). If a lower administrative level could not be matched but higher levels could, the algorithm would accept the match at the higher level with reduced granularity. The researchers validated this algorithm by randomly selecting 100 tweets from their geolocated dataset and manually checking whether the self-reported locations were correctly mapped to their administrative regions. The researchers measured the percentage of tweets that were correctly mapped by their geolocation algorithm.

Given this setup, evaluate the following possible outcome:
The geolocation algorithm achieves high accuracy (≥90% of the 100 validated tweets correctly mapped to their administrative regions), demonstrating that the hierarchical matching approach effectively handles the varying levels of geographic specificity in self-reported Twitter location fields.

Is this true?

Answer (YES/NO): YES